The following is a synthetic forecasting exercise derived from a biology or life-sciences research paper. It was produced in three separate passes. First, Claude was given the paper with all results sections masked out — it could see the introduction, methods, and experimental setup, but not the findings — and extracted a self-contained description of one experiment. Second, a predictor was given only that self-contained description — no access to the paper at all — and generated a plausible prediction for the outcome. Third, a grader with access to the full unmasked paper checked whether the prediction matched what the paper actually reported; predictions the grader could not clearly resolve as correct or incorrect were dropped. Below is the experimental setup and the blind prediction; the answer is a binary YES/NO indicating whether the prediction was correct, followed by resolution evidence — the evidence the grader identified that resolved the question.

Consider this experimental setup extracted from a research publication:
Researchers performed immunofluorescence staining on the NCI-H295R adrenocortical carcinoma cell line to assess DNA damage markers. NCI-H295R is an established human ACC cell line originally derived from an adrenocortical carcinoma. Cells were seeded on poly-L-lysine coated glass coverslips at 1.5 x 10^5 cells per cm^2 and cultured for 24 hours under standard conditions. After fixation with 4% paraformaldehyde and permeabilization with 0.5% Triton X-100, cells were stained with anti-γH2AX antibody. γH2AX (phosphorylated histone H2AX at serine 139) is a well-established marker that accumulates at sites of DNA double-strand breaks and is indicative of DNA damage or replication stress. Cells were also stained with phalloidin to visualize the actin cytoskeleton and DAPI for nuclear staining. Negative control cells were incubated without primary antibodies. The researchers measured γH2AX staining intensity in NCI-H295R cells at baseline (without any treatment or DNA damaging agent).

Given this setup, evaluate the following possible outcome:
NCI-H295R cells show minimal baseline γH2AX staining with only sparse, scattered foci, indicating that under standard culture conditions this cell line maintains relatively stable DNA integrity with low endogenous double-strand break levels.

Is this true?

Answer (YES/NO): NO